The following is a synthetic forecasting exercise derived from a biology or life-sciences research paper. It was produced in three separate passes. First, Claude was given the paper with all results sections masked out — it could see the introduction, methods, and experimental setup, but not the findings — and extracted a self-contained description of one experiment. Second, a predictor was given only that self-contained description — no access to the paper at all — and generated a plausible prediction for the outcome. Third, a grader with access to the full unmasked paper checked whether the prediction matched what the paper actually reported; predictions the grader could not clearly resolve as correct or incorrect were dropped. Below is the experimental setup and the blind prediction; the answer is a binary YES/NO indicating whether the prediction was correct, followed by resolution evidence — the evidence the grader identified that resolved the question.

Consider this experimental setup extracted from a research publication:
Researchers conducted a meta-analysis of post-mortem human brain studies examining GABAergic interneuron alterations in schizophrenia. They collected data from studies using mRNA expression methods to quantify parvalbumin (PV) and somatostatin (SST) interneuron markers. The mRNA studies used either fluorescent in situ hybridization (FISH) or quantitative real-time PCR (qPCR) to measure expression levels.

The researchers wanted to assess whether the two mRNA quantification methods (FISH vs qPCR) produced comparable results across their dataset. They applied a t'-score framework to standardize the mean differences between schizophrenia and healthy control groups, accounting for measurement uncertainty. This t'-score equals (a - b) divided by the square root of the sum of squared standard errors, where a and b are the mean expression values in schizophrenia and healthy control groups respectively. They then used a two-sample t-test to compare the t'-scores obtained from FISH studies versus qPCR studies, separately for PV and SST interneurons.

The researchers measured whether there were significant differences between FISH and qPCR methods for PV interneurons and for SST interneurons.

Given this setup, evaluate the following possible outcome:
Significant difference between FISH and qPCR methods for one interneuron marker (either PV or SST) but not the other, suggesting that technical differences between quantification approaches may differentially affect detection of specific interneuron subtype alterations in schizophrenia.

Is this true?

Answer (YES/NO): YES